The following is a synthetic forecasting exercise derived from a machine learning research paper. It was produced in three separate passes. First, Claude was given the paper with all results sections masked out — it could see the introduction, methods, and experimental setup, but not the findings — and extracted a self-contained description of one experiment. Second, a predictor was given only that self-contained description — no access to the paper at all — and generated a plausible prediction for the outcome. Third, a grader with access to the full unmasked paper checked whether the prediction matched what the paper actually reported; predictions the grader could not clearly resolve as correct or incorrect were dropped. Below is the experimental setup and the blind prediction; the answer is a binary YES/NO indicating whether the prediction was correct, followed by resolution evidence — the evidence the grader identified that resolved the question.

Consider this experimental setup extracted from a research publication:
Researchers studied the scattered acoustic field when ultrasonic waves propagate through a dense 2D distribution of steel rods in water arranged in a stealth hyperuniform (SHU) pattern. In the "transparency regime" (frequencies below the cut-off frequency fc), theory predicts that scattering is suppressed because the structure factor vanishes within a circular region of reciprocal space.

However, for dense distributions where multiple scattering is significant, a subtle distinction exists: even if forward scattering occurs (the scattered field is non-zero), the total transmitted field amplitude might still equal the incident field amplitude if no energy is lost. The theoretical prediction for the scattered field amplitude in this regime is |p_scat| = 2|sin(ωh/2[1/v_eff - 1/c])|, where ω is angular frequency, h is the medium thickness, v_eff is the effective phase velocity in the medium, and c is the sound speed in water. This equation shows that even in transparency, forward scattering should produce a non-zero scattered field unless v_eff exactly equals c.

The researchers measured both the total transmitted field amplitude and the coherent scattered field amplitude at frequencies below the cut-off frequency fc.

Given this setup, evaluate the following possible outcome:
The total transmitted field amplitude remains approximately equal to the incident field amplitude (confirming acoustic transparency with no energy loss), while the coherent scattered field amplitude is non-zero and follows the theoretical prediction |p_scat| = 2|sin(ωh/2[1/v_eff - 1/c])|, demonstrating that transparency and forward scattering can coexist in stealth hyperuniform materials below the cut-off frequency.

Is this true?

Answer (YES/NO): YES